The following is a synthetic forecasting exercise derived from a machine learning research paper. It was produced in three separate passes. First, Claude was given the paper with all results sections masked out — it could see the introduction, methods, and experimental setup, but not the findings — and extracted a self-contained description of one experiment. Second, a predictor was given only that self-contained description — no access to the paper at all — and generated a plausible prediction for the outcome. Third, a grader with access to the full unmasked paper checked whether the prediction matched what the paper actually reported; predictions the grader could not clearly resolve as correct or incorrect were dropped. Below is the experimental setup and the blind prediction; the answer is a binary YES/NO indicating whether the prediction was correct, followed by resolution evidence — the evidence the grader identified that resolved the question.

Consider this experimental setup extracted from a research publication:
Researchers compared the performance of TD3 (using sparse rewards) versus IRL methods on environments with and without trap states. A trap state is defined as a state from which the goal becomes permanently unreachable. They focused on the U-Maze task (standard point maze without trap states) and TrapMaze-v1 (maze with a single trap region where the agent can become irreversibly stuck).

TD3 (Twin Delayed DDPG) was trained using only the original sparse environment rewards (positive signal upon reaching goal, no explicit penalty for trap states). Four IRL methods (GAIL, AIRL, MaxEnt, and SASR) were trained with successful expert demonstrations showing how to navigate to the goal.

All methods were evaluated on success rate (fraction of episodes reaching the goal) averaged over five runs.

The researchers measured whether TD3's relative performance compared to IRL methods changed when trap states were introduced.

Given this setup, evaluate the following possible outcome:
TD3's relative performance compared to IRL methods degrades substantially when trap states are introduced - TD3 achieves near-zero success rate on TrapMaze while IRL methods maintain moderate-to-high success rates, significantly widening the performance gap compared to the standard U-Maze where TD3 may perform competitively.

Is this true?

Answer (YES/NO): NO